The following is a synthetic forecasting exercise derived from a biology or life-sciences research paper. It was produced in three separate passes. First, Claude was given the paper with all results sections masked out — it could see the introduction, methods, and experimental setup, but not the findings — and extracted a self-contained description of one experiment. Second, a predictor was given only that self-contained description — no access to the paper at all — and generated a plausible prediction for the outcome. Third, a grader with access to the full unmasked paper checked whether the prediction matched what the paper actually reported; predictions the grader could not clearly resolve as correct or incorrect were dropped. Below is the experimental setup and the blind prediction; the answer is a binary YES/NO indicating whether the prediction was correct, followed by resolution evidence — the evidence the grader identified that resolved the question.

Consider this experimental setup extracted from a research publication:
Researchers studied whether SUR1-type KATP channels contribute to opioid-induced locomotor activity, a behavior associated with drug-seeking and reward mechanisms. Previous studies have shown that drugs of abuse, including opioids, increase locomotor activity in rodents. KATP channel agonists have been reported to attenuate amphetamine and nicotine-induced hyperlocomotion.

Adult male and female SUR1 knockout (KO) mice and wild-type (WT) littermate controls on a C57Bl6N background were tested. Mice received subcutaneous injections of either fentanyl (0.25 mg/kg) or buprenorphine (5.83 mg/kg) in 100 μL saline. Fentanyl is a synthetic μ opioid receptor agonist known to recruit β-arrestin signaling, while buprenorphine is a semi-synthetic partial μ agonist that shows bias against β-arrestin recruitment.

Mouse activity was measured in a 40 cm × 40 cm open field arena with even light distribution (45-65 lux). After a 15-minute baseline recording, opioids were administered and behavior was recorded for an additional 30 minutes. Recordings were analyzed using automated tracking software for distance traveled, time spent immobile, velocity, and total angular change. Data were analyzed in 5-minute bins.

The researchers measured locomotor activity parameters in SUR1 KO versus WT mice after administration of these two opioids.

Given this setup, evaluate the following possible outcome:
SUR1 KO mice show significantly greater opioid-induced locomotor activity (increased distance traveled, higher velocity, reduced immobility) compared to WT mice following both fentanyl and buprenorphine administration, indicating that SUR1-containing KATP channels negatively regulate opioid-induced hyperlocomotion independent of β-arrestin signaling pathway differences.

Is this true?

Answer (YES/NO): NO